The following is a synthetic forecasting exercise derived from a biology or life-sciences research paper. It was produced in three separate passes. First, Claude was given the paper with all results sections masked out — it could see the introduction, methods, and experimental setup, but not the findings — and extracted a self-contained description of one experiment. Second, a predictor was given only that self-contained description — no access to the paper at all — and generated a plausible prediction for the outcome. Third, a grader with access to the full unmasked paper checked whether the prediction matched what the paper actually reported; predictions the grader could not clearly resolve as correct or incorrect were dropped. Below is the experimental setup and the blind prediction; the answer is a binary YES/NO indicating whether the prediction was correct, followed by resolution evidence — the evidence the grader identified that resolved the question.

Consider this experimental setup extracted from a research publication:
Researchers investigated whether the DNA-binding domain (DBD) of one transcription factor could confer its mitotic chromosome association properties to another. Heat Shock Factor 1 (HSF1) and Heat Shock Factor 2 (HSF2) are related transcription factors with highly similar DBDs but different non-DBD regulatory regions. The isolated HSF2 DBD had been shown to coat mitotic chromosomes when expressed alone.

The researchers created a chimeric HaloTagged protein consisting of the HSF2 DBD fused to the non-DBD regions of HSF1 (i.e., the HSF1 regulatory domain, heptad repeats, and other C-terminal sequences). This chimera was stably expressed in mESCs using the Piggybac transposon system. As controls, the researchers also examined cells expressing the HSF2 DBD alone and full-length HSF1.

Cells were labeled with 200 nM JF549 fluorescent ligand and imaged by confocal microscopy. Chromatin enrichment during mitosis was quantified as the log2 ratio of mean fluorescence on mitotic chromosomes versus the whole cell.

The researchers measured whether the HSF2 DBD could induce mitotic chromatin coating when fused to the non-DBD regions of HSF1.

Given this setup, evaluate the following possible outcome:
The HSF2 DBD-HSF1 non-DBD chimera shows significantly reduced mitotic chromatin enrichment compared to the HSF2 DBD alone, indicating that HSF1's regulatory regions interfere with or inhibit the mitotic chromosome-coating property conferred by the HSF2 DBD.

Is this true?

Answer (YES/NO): YES